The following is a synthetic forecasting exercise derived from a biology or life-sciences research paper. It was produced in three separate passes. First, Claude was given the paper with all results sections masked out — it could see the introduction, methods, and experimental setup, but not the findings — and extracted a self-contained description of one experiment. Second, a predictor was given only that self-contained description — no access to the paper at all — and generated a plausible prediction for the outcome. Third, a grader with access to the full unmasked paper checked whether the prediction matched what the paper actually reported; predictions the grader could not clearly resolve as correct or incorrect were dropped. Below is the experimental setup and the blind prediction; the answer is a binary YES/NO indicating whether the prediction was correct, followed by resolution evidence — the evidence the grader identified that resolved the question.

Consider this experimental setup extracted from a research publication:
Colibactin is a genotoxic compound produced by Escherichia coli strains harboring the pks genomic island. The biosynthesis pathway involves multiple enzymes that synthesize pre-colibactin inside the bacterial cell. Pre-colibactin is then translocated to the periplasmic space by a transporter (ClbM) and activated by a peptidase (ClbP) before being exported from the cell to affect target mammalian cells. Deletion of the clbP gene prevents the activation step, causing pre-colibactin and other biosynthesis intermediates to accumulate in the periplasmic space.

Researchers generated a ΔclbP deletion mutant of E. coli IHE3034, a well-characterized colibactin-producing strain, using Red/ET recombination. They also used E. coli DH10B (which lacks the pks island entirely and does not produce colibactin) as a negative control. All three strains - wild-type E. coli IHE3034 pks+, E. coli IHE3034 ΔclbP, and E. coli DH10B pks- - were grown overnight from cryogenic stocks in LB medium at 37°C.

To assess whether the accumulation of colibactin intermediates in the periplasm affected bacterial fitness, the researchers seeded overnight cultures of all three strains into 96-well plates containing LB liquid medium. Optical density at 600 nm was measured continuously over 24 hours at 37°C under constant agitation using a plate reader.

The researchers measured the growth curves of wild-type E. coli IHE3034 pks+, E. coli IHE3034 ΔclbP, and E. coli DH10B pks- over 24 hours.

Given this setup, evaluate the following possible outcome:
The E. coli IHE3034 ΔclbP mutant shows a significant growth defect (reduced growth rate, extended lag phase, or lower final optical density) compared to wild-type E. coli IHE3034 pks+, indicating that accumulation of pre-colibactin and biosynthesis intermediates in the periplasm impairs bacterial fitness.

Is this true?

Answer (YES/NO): NO